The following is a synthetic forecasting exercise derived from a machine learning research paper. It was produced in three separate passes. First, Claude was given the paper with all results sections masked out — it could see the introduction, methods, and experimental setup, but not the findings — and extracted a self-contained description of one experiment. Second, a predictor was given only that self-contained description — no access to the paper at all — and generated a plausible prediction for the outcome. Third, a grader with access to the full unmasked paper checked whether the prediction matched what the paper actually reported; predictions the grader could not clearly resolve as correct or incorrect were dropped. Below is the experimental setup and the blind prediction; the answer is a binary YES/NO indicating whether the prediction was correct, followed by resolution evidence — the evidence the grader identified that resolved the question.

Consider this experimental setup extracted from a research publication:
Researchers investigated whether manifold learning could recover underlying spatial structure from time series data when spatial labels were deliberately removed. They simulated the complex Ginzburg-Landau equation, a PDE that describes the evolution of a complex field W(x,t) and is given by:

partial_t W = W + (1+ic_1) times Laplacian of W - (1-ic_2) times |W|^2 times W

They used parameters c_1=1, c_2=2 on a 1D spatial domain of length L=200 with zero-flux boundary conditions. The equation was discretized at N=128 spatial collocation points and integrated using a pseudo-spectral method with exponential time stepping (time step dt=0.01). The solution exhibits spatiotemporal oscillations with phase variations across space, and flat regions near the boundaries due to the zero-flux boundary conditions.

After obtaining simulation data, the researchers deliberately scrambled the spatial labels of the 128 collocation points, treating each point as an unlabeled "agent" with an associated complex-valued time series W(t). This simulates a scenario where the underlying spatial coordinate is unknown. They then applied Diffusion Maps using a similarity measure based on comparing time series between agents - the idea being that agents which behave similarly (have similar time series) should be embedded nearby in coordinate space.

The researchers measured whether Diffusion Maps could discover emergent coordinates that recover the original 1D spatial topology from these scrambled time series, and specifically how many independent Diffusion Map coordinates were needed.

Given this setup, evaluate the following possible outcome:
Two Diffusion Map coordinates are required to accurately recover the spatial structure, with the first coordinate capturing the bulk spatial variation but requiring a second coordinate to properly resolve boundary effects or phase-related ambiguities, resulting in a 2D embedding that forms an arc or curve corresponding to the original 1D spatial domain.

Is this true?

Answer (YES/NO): NO